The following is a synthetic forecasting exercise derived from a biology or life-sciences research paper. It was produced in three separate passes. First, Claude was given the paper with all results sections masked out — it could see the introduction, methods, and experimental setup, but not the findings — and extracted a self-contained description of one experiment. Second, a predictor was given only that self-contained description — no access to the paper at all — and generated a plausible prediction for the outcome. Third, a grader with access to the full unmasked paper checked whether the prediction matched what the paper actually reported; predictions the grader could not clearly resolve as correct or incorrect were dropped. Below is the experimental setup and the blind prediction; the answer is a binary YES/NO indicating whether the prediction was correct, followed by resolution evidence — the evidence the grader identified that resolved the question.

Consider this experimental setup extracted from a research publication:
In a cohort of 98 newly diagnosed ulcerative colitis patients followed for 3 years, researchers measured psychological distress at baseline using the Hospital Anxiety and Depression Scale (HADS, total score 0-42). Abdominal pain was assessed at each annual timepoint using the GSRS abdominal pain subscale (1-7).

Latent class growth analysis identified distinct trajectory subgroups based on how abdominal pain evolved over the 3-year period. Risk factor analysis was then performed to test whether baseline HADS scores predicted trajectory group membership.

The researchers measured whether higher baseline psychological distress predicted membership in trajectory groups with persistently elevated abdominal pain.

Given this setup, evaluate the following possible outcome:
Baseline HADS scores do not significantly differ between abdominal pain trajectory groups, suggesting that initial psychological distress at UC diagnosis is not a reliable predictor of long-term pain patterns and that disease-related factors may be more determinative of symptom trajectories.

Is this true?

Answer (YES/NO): NO